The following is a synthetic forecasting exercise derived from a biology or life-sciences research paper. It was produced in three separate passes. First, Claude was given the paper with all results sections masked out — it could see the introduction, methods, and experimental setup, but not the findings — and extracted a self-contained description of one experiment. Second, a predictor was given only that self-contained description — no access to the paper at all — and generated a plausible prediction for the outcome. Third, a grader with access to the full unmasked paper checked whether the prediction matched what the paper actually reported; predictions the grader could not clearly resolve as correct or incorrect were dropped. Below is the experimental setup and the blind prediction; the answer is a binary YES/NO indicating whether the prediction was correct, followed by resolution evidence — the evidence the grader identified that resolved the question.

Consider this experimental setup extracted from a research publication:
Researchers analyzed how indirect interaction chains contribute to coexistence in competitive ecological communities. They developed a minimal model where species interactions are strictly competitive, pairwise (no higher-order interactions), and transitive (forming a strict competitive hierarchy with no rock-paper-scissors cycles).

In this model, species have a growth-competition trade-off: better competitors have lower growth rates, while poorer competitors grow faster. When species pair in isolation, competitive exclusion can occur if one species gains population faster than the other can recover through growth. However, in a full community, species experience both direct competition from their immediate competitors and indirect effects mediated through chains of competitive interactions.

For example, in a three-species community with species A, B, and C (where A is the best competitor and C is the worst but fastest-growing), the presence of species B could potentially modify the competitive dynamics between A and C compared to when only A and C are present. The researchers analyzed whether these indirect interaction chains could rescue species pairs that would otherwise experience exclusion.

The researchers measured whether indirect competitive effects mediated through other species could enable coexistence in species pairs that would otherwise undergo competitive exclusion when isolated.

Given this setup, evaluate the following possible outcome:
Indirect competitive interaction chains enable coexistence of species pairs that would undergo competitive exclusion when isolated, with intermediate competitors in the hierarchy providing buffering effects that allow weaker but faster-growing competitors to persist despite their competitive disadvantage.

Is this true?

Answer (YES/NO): YES